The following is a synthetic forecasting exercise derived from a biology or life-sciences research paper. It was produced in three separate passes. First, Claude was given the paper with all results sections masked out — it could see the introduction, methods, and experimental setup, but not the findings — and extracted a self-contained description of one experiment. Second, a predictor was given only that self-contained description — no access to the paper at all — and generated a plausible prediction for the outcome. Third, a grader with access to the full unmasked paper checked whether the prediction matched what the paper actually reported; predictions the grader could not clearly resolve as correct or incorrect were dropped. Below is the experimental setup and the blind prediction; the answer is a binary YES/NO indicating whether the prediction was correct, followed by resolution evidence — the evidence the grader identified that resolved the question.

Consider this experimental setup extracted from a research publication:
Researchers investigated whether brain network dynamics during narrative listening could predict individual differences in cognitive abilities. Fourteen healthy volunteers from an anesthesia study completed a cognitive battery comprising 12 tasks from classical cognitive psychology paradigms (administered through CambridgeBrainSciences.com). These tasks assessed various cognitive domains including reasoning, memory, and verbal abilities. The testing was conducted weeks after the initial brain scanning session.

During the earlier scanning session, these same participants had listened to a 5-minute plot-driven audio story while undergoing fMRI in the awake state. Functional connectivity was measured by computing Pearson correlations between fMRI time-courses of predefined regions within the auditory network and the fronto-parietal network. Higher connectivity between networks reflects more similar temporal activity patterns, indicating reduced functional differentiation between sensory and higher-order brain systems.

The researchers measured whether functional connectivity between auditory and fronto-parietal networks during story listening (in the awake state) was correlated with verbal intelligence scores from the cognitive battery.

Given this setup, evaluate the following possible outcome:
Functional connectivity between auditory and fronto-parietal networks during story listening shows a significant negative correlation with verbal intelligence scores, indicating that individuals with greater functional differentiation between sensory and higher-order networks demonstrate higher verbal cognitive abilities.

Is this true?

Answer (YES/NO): YES